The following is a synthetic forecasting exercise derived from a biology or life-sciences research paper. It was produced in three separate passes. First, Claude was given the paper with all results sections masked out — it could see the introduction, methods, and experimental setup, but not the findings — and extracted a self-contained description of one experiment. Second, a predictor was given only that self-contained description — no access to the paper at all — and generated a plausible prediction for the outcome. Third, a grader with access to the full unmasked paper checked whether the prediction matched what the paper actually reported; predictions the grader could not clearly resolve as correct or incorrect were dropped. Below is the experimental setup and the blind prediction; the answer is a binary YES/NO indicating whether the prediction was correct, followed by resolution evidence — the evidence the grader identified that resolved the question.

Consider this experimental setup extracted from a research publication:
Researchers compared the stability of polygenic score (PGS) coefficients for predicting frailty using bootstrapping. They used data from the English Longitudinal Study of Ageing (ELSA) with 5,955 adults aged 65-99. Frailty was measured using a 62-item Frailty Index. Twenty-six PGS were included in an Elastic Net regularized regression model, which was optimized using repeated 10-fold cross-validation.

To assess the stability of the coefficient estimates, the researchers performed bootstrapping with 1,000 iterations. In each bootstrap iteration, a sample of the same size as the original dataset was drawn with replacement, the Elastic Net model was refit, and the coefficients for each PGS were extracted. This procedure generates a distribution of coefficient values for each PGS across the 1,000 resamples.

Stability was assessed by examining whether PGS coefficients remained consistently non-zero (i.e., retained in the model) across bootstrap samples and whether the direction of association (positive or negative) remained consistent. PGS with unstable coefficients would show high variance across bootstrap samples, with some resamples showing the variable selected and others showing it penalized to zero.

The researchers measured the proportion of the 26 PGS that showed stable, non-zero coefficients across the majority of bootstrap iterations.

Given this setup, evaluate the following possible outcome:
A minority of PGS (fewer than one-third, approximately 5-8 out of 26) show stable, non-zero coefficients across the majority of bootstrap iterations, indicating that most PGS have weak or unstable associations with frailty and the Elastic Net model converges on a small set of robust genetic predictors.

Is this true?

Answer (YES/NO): NO